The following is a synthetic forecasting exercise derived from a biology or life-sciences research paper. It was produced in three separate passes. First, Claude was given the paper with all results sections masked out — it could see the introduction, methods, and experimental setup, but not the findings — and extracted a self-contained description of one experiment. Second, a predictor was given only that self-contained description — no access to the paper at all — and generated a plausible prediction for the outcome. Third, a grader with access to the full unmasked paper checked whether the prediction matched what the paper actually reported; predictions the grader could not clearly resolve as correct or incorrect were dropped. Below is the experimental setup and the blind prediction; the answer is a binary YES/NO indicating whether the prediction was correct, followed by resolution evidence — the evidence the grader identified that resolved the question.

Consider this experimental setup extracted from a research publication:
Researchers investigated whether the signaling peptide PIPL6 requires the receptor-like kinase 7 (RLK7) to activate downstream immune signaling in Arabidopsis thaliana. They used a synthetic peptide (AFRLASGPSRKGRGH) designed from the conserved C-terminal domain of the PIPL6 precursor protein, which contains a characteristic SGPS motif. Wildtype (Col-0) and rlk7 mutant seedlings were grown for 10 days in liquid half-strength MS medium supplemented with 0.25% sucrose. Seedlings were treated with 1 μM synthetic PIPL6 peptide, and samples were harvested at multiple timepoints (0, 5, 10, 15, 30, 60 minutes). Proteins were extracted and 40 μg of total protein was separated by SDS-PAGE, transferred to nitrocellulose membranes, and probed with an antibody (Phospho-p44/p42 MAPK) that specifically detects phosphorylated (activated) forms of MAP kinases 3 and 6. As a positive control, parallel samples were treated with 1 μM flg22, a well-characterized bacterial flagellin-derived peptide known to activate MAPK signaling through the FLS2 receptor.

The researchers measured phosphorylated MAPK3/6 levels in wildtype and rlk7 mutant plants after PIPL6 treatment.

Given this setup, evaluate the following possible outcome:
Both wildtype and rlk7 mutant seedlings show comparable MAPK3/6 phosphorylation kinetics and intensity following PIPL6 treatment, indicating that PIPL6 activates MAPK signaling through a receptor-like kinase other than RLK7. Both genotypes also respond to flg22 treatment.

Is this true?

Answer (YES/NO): NO